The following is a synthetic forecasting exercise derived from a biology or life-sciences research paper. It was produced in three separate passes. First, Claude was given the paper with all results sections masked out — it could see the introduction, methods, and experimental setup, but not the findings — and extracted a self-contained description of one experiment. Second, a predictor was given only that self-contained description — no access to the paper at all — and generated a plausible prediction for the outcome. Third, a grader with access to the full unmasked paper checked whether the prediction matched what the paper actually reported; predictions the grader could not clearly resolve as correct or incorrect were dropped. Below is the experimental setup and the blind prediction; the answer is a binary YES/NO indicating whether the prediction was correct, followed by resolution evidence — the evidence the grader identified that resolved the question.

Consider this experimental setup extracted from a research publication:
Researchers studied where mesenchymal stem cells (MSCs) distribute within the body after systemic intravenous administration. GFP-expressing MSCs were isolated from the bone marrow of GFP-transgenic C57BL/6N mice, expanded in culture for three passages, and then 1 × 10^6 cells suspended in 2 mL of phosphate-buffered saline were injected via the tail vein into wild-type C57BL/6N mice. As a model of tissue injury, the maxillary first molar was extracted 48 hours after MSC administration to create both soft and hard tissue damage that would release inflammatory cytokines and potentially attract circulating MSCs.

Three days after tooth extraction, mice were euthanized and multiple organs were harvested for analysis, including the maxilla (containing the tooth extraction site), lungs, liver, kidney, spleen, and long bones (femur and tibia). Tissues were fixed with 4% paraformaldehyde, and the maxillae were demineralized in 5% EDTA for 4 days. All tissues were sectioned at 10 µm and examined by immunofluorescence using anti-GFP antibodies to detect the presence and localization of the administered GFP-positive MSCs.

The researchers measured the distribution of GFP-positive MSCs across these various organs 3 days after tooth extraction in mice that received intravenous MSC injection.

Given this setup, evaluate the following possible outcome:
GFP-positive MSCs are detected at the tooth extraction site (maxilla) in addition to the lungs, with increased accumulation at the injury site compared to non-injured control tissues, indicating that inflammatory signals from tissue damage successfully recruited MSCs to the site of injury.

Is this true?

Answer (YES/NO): NO